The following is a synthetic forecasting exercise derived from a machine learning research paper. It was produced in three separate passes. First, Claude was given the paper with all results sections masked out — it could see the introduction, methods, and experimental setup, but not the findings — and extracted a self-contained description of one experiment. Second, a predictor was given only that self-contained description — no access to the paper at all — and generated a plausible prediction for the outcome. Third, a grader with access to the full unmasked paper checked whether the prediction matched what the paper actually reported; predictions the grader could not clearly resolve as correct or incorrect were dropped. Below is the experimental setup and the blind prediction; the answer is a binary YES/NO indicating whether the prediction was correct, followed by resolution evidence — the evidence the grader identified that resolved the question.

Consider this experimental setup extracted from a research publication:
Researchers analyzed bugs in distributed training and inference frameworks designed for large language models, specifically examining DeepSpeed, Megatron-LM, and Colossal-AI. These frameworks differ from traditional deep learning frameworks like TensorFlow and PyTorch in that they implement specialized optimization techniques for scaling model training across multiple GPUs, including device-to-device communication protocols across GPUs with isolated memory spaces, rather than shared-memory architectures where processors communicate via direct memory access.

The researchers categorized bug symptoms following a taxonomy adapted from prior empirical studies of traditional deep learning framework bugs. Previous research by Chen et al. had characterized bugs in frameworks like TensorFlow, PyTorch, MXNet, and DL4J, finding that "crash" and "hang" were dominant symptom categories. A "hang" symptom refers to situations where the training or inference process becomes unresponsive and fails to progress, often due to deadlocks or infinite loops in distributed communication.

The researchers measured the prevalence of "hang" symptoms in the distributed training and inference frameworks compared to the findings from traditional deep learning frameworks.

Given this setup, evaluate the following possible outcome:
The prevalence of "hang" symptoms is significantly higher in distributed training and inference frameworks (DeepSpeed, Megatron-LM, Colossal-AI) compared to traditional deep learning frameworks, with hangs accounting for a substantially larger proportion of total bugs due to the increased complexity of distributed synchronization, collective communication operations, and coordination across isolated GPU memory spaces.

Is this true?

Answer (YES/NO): NO